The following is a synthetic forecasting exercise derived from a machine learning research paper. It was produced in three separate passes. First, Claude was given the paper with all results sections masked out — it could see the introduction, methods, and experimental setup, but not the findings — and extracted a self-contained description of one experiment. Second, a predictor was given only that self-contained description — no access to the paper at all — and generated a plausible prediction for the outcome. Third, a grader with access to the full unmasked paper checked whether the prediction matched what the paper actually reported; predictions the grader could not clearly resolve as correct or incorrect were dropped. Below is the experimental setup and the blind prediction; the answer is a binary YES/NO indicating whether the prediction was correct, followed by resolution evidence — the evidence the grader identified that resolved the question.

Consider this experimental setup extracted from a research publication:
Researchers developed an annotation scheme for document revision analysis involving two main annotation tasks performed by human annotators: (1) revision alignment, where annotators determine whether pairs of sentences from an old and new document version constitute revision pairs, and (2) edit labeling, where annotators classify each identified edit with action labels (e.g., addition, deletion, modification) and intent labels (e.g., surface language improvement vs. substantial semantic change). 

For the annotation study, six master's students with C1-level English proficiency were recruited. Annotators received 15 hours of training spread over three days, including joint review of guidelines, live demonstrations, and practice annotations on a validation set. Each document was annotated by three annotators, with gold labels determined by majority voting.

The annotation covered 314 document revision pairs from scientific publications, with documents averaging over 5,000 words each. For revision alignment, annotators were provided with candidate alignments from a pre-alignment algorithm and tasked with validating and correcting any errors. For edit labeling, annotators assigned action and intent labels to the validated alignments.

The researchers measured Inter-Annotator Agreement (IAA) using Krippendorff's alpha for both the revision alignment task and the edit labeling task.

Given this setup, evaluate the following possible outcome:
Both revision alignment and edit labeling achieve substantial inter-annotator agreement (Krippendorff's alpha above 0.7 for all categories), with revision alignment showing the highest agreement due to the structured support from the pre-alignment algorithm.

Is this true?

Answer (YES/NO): YES